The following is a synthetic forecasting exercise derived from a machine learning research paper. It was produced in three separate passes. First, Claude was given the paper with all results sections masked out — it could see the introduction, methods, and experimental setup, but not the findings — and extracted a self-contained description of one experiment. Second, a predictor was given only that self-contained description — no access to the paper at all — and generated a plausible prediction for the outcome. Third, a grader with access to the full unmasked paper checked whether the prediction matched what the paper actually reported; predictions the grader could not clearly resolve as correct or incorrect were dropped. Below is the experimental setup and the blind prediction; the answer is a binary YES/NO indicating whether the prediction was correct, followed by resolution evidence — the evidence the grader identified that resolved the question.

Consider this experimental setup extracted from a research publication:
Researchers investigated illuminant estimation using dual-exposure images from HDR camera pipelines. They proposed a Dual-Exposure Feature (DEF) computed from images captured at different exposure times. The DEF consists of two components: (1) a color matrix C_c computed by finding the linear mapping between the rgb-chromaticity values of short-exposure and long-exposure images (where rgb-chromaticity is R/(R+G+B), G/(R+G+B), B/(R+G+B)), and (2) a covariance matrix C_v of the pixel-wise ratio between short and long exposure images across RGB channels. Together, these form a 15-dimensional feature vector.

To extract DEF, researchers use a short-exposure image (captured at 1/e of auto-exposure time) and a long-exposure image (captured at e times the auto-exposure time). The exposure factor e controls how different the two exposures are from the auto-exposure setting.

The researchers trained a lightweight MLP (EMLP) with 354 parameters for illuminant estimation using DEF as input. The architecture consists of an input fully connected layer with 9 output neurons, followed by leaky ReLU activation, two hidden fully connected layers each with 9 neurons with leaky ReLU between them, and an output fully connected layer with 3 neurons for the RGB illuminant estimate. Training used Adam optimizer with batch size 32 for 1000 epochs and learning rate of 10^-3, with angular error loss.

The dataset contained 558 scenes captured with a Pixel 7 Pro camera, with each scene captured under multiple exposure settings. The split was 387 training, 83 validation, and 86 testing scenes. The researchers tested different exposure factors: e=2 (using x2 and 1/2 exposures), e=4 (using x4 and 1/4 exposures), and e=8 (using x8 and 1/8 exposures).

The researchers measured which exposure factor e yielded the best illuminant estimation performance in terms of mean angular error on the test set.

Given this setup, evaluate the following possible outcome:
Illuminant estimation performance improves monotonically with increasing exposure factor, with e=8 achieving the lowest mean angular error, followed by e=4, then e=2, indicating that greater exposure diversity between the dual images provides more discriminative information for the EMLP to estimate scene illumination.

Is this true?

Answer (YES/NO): YES